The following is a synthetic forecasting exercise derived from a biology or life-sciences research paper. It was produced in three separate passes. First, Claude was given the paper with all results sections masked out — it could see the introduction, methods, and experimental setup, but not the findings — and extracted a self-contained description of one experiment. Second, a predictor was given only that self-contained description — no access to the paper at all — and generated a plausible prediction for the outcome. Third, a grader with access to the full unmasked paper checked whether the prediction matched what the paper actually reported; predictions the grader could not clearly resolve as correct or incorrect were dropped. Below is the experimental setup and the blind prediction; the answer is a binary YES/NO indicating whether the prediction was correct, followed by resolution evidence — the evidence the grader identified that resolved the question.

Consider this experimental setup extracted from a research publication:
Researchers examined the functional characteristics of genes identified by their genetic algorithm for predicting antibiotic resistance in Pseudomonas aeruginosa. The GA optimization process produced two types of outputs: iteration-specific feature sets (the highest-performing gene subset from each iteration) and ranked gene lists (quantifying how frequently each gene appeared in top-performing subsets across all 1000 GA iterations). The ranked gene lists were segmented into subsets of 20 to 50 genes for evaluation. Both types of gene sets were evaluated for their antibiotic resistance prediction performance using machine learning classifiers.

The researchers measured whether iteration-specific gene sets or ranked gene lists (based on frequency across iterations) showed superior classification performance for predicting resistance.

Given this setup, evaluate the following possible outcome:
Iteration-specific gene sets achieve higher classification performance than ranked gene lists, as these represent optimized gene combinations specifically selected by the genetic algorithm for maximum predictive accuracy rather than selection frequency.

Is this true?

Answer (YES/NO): YES